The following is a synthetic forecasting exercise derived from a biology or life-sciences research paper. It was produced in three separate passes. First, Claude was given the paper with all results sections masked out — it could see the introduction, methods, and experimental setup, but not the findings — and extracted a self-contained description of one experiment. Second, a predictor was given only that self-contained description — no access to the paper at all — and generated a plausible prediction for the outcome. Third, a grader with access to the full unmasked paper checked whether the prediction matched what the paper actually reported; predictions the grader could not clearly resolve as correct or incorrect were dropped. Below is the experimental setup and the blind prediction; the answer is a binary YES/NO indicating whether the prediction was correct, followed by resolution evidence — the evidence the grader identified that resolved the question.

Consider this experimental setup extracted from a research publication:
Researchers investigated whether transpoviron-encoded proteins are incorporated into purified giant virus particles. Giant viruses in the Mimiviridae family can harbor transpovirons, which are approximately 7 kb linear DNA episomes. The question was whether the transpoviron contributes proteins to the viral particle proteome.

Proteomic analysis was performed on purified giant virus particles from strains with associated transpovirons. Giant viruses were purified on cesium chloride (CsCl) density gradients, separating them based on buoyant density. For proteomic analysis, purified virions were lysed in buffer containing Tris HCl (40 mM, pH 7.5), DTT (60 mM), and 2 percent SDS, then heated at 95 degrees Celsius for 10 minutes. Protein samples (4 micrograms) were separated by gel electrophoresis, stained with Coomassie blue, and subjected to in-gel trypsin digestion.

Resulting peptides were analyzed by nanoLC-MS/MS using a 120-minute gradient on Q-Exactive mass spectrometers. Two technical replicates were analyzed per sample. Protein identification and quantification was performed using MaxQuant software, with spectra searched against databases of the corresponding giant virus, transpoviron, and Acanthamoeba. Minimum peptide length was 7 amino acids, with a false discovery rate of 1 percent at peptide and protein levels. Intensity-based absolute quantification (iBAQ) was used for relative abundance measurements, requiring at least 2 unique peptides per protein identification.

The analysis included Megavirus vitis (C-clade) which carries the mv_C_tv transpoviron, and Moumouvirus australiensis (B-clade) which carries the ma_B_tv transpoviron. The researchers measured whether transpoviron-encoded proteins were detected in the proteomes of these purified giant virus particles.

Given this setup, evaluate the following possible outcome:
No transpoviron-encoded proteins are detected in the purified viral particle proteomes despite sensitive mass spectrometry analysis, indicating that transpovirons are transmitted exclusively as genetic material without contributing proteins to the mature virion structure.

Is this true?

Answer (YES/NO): NO